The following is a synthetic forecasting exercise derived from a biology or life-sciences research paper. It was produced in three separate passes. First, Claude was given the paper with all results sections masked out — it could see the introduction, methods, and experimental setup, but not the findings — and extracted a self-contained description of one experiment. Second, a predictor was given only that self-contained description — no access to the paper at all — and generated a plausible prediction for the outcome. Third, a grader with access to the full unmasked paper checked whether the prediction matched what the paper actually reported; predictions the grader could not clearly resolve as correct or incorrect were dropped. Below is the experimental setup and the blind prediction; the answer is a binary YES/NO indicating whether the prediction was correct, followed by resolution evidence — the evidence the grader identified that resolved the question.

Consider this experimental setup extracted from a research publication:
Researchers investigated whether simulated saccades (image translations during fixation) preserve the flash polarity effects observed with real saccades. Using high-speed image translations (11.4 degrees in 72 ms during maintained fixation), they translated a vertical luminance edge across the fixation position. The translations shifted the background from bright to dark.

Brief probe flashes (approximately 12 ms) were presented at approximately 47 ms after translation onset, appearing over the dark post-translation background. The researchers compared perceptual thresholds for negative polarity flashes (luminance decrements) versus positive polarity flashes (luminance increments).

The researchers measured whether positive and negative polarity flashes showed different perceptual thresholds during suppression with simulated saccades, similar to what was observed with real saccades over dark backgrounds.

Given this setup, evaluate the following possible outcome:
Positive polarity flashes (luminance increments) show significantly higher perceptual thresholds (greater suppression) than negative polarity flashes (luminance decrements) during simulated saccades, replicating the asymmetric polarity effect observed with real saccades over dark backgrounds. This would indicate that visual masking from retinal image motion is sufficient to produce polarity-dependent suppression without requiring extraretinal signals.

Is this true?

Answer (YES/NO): NO